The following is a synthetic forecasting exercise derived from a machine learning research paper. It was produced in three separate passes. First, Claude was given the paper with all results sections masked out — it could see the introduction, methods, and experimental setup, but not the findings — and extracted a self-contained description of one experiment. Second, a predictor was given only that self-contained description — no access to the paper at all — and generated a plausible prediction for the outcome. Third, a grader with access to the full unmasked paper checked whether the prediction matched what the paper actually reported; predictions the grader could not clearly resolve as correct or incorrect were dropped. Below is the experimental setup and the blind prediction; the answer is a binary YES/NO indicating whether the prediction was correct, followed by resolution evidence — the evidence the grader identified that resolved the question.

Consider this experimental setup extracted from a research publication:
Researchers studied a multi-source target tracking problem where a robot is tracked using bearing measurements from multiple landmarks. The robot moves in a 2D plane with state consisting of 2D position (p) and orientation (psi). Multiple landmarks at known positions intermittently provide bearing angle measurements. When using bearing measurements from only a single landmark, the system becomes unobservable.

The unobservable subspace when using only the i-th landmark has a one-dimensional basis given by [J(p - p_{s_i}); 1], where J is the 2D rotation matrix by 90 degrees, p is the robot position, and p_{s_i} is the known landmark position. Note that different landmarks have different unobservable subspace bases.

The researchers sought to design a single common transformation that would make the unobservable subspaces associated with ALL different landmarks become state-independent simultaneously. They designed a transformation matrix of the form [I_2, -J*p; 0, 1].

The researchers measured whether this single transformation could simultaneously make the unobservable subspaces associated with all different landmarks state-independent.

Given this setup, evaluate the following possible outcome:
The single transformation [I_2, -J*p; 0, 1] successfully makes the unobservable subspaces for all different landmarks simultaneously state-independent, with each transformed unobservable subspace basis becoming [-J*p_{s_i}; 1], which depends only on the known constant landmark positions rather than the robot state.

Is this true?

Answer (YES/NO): YES